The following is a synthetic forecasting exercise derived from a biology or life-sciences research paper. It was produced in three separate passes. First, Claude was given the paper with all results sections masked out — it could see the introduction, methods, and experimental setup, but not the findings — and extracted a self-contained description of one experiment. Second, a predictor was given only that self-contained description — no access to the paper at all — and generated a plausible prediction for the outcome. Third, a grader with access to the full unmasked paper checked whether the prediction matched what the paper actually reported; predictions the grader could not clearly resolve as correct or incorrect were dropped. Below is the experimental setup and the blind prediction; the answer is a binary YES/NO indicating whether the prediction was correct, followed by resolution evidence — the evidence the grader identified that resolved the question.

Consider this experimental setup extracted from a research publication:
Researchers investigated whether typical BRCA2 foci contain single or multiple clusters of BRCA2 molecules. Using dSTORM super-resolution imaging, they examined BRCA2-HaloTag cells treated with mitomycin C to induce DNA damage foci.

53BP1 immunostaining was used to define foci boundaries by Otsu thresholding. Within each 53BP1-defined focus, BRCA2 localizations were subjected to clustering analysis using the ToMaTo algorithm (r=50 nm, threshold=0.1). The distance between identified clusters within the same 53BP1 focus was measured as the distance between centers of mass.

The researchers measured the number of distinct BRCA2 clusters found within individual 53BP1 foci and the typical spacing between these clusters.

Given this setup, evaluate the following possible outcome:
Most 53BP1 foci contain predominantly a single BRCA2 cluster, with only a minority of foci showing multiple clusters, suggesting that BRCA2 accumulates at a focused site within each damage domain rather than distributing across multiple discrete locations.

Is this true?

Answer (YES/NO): NO